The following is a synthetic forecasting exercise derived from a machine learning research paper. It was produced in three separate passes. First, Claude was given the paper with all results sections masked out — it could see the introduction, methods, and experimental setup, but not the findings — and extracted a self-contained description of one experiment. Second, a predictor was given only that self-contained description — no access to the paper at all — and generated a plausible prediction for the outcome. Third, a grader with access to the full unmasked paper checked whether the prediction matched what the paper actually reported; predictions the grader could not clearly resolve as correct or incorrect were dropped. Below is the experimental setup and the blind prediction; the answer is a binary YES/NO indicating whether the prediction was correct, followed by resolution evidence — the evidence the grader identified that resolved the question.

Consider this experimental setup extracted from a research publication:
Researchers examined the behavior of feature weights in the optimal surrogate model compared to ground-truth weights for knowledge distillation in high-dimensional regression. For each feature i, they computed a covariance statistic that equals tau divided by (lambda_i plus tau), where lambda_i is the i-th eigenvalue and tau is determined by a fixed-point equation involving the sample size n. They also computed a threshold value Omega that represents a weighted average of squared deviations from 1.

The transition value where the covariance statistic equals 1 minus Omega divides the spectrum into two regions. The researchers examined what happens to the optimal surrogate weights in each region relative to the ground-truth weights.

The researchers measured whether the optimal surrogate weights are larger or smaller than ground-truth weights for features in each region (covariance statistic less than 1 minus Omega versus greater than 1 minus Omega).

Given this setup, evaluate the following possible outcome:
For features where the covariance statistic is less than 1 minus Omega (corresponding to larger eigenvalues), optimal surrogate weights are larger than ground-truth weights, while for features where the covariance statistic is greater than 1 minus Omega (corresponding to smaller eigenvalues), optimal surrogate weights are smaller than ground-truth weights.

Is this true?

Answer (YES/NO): YES